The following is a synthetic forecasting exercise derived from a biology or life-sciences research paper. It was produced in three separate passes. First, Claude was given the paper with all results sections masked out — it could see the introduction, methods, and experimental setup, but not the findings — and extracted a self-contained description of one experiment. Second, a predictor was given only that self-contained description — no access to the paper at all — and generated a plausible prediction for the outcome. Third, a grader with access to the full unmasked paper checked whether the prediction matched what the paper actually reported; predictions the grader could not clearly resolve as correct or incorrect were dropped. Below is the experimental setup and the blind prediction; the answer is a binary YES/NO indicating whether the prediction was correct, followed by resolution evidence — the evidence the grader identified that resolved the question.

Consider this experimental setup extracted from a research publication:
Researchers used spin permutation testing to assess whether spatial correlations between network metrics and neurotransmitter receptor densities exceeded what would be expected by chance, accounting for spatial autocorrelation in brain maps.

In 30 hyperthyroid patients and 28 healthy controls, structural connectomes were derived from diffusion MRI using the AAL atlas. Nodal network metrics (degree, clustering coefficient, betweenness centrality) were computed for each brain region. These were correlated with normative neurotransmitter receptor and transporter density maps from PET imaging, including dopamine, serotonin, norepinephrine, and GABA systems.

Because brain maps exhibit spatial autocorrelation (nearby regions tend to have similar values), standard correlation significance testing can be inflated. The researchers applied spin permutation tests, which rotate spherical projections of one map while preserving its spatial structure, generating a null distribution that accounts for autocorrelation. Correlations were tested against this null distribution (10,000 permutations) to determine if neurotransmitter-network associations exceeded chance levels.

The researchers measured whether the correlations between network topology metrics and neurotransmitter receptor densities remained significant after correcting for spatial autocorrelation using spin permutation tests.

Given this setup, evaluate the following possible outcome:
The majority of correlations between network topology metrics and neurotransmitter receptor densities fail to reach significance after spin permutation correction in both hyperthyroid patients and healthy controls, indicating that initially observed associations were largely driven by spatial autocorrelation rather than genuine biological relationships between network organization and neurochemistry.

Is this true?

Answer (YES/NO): NO